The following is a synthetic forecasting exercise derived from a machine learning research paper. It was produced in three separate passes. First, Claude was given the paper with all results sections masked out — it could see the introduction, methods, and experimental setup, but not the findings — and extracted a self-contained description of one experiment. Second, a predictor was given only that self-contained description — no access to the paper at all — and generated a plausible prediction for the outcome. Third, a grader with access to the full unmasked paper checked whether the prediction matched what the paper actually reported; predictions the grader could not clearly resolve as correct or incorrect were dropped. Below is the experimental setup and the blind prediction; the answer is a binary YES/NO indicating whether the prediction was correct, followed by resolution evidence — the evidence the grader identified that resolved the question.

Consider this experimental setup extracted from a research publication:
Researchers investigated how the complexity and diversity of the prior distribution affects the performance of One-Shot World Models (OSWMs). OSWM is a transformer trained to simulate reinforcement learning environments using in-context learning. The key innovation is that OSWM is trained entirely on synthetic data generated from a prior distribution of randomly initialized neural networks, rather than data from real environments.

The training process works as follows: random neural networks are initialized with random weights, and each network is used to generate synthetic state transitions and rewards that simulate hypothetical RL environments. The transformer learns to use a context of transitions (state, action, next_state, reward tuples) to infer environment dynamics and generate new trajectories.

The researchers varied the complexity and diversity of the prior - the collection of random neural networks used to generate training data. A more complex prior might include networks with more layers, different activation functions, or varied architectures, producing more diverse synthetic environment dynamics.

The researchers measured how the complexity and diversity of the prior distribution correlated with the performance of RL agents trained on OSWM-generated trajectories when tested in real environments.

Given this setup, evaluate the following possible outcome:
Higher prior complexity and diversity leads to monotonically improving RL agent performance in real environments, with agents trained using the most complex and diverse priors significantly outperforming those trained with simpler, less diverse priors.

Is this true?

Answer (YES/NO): YES